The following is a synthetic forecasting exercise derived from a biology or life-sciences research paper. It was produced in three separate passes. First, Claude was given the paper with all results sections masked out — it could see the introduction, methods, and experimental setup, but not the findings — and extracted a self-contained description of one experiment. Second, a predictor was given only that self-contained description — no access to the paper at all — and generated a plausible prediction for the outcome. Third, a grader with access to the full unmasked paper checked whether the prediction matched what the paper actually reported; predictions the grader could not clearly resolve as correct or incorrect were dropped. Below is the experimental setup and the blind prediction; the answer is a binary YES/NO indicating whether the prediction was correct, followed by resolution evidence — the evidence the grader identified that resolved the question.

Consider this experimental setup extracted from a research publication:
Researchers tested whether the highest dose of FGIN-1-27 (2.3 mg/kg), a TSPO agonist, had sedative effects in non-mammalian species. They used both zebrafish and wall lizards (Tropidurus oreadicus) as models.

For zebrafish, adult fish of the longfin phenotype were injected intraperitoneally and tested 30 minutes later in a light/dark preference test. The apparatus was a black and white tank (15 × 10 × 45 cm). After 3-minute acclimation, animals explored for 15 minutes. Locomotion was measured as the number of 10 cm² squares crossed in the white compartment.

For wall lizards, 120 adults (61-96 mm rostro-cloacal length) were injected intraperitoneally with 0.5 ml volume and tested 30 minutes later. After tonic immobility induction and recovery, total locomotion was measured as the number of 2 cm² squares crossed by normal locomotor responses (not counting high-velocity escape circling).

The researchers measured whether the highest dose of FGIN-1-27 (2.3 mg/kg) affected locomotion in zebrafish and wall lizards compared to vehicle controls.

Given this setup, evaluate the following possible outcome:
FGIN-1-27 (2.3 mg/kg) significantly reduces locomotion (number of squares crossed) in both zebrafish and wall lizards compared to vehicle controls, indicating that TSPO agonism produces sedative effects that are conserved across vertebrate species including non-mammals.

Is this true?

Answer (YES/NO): YES